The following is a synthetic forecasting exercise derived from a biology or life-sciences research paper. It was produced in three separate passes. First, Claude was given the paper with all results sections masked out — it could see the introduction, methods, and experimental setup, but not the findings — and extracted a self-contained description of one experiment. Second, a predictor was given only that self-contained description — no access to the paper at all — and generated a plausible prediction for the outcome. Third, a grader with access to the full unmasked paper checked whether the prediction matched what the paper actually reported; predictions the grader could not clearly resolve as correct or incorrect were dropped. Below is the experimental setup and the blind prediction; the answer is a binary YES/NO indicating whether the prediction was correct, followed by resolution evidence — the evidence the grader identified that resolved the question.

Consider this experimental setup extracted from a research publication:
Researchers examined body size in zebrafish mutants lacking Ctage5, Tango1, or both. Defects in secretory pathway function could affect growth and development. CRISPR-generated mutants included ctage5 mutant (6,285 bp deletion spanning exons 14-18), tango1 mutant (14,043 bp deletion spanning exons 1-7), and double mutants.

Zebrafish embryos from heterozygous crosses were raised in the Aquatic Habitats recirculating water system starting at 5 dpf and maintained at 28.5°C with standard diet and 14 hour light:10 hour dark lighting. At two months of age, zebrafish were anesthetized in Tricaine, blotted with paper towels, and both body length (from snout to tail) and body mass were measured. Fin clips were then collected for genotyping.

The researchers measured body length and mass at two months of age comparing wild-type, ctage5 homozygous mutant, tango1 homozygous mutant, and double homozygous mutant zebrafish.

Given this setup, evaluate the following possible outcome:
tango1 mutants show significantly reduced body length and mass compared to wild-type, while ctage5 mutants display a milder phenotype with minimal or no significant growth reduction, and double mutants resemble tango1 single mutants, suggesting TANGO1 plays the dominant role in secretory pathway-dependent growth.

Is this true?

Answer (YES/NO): NO